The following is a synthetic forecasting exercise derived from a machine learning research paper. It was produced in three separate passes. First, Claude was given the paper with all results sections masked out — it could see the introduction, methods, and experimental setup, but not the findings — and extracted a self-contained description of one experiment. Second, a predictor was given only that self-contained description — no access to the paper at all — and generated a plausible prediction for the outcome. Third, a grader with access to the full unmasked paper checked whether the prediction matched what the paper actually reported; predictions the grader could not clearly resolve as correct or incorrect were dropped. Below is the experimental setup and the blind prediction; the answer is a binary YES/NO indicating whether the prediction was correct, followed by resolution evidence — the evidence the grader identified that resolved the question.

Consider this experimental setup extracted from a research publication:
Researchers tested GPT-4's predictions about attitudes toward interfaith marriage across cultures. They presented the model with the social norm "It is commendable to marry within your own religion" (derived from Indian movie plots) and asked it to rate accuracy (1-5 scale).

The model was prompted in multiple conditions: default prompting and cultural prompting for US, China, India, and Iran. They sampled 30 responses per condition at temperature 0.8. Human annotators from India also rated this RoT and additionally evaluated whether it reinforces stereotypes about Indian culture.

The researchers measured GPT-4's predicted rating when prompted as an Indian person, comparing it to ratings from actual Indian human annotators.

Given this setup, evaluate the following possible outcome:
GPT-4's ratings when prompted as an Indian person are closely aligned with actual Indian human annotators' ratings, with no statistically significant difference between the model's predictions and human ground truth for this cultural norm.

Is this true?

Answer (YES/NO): NO